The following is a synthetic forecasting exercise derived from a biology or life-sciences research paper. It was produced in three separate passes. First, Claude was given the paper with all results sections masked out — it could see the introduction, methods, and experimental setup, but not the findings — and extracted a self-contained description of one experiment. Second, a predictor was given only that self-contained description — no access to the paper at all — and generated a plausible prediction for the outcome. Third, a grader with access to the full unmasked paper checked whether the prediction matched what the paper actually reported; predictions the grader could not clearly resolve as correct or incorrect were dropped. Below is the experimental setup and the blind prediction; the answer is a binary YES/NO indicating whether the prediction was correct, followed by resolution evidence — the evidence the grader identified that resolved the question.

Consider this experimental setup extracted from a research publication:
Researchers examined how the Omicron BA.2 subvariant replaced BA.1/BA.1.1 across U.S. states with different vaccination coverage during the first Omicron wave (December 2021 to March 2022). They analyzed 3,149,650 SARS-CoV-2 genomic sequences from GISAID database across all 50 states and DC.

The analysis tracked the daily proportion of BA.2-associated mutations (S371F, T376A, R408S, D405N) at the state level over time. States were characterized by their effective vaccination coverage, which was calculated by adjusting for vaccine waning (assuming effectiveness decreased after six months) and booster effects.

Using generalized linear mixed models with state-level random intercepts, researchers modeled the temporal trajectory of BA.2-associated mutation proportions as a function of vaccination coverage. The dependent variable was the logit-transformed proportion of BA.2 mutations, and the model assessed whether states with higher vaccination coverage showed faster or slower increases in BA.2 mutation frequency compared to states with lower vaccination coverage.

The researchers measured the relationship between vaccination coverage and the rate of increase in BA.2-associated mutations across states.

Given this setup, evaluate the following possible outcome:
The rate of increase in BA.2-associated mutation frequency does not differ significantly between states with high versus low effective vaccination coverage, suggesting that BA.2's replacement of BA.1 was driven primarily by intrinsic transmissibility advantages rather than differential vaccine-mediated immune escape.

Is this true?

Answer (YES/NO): NO